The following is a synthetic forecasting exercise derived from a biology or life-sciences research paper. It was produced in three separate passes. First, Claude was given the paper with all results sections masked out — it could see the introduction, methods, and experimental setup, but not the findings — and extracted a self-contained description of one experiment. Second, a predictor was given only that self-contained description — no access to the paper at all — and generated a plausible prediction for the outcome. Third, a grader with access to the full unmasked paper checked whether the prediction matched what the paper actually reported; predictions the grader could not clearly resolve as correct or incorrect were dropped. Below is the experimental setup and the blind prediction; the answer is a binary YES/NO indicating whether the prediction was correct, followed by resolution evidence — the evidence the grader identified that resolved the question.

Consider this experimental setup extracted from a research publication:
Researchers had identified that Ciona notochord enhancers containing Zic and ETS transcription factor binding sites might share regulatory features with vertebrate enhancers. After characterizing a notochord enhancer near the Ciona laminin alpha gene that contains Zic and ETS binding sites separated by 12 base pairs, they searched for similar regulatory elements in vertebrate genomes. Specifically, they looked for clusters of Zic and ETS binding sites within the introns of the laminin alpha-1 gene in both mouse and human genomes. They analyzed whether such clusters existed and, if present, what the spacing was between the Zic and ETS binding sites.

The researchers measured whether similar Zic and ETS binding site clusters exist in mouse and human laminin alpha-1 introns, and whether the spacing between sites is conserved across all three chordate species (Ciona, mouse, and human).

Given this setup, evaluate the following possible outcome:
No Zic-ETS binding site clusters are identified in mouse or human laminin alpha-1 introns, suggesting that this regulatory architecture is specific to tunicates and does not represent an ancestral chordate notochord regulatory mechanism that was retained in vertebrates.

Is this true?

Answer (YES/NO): NO